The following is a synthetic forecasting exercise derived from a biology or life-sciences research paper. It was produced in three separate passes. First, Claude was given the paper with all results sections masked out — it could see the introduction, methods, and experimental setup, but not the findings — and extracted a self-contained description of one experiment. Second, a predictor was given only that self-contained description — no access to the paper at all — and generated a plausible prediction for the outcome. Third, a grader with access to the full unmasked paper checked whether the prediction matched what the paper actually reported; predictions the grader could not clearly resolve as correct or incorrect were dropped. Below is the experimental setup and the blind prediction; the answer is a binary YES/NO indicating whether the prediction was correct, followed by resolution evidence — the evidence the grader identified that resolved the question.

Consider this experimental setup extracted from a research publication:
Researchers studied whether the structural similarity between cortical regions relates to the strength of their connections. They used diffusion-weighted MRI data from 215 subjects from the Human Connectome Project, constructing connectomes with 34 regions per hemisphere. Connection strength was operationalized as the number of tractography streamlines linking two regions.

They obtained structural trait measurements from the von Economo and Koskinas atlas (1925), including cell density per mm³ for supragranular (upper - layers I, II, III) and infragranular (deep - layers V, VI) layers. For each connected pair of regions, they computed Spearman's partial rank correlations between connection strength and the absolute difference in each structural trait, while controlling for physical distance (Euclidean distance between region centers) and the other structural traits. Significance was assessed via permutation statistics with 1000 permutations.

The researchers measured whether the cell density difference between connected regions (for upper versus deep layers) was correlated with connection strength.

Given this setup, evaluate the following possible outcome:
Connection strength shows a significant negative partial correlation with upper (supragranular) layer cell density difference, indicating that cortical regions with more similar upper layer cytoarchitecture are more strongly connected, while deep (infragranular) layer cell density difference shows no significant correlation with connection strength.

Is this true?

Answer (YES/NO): YES